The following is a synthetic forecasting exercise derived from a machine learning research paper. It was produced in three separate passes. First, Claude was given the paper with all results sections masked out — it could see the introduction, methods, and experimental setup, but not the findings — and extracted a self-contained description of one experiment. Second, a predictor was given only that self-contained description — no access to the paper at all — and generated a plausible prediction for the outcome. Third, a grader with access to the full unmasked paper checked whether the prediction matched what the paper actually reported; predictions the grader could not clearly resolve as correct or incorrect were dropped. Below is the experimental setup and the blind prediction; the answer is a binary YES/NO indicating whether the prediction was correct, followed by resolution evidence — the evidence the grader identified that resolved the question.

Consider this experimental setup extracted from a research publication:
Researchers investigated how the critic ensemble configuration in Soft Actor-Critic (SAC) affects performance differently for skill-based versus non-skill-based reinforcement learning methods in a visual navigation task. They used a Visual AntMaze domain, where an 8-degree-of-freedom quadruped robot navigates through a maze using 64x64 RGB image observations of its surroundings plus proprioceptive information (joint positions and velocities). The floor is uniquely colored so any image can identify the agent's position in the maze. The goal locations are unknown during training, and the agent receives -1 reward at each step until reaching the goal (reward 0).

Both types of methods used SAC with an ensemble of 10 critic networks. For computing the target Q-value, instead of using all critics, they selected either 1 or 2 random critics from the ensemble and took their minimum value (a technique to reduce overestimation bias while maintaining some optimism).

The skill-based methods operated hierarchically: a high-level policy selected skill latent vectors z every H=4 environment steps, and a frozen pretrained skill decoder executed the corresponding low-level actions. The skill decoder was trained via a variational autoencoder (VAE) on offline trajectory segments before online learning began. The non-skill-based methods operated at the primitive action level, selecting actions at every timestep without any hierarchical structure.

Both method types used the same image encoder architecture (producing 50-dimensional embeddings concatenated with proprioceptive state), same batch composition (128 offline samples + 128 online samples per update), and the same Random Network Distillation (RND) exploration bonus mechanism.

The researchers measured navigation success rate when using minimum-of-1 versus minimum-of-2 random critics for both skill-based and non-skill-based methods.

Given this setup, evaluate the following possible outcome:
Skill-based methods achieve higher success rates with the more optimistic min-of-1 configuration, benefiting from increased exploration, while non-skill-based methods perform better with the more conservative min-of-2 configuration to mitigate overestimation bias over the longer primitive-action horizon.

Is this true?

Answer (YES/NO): NO